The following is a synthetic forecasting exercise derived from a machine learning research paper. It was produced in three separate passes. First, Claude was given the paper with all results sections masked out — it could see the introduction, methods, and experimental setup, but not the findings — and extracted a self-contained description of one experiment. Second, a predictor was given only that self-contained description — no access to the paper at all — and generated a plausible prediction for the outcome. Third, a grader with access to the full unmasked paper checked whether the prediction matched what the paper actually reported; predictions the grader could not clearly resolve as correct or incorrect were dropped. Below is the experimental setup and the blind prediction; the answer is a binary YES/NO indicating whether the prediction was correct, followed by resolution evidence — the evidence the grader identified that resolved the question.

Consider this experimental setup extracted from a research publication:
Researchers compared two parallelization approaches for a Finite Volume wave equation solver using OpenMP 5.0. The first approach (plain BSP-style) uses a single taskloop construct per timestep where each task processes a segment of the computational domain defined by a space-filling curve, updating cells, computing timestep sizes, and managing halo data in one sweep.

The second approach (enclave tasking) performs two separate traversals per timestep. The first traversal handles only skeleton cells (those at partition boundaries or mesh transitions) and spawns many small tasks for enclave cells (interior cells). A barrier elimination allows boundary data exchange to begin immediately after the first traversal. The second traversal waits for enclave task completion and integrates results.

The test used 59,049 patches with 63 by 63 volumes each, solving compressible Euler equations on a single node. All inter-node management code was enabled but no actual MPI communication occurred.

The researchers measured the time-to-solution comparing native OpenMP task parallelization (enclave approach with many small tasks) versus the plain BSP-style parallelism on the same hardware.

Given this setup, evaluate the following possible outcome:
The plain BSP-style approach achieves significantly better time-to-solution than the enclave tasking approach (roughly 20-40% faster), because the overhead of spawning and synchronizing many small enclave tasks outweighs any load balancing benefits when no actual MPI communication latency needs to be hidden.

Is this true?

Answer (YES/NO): NO